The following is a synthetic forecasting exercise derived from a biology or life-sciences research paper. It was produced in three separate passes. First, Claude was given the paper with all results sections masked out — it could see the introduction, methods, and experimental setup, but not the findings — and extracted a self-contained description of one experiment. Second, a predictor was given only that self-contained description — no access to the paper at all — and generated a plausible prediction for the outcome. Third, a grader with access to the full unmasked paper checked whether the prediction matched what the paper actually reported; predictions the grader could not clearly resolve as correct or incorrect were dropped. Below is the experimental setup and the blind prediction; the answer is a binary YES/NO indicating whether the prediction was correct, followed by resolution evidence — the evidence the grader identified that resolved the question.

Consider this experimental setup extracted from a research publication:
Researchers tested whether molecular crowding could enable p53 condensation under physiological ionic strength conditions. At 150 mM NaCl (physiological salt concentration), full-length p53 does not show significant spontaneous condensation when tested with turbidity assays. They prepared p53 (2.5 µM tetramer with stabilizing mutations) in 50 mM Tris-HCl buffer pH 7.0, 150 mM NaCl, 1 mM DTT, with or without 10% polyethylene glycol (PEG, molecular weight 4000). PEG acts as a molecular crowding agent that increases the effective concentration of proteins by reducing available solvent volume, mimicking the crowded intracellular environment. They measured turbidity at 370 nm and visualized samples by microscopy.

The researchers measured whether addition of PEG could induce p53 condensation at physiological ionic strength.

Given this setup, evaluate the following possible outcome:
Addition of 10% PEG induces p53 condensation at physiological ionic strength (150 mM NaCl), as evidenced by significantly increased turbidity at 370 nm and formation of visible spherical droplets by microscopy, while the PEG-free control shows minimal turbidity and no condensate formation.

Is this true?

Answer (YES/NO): YES